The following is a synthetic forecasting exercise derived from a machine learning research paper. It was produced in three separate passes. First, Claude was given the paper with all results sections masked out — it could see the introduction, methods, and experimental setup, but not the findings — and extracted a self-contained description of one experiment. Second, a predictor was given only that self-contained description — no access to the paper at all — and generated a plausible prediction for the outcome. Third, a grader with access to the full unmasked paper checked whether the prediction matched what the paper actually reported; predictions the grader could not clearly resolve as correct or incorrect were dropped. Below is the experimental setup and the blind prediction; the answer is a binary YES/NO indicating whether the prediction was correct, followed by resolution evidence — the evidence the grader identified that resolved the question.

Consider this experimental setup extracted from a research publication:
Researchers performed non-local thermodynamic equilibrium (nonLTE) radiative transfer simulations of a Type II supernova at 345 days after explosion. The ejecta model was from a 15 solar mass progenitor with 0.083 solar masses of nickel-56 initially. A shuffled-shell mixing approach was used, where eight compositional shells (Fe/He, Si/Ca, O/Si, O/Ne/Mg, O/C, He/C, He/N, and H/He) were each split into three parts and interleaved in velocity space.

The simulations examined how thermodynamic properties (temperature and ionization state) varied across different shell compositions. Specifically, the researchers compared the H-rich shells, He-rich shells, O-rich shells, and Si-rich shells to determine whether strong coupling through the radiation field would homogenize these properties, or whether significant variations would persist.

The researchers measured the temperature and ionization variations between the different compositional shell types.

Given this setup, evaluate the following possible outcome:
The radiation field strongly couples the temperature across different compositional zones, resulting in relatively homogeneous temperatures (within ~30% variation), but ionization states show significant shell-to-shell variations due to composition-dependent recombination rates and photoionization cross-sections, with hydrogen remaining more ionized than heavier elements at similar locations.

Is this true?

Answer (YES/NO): NO